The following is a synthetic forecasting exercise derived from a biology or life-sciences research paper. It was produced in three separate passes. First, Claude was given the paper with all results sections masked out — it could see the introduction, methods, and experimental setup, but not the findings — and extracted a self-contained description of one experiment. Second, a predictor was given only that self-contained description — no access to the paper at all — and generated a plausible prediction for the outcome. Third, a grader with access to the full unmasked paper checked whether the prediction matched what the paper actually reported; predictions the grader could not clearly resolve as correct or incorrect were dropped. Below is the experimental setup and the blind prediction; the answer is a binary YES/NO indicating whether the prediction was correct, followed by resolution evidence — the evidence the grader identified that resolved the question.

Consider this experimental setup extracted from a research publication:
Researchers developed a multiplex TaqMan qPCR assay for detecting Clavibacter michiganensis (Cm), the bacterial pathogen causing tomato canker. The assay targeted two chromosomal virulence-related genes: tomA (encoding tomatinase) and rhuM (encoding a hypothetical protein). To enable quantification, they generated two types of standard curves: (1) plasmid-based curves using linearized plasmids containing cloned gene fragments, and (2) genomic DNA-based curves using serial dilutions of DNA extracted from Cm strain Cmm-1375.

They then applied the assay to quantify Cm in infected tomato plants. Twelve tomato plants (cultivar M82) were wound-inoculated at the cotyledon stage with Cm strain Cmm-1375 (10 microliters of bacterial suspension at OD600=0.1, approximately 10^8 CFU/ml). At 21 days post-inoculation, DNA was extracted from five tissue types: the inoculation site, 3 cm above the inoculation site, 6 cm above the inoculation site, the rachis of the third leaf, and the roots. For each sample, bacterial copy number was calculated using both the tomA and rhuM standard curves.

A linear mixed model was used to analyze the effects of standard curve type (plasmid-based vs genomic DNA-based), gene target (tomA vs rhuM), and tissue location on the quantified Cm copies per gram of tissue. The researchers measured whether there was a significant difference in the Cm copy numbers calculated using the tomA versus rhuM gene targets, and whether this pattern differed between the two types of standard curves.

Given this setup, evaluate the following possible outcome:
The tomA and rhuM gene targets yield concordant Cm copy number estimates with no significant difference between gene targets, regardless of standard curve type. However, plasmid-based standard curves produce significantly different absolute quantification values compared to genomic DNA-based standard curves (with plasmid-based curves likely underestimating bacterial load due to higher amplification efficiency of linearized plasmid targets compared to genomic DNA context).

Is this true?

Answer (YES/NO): NO